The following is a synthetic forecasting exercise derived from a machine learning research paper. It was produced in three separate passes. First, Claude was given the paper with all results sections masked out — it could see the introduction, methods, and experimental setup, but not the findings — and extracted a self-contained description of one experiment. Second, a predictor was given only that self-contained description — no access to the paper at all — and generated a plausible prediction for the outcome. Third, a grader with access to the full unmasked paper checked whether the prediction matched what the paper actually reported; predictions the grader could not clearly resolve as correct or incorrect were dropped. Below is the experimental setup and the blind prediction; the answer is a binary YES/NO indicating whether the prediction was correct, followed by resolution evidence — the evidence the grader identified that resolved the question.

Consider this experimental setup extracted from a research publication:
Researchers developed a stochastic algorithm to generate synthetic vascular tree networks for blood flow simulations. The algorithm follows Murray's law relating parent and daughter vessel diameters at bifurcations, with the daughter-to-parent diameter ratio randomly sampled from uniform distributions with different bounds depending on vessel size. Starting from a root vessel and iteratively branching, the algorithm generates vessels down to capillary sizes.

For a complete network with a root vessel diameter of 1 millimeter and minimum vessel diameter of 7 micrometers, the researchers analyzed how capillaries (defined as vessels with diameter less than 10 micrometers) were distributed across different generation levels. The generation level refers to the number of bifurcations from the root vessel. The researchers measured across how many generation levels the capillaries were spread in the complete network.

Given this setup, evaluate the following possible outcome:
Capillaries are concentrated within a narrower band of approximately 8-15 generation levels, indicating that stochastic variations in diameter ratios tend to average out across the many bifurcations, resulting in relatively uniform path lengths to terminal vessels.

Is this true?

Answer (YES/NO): NO